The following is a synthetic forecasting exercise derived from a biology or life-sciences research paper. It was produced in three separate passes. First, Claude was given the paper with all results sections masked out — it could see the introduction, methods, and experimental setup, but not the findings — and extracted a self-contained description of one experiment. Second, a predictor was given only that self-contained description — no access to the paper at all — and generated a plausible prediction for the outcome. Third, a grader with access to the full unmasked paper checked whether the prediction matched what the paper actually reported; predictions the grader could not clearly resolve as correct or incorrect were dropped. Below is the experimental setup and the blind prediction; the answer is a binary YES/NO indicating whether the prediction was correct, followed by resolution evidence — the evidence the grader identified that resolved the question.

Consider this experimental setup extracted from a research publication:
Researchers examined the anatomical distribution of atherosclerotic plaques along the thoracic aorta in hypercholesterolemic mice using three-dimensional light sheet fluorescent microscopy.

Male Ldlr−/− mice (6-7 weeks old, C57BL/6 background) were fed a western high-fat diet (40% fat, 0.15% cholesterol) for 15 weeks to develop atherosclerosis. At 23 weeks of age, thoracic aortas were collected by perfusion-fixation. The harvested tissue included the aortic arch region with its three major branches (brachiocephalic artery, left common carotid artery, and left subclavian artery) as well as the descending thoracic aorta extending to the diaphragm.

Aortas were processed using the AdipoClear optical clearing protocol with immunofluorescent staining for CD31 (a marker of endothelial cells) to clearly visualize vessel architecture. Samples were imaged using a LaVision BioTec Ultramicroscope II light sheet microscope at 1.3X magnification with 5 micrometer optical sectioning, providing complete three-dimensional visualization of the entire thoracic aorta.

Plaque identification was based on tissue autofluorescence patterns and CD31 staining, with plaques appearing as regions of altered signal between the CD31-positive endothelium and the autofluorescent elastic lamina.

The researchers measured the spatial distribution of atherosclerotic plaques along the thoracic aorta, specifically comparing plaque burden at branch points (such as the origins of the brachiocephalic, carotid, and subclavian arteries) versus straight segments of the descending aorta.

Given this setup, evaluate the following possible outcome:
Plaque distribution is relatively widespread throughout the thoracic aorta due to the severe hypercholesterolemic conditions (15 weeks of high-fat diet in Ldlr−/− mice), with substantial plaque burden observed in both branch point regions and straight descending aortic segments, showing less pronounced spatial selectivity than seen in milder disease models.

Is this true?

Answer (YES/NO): NO